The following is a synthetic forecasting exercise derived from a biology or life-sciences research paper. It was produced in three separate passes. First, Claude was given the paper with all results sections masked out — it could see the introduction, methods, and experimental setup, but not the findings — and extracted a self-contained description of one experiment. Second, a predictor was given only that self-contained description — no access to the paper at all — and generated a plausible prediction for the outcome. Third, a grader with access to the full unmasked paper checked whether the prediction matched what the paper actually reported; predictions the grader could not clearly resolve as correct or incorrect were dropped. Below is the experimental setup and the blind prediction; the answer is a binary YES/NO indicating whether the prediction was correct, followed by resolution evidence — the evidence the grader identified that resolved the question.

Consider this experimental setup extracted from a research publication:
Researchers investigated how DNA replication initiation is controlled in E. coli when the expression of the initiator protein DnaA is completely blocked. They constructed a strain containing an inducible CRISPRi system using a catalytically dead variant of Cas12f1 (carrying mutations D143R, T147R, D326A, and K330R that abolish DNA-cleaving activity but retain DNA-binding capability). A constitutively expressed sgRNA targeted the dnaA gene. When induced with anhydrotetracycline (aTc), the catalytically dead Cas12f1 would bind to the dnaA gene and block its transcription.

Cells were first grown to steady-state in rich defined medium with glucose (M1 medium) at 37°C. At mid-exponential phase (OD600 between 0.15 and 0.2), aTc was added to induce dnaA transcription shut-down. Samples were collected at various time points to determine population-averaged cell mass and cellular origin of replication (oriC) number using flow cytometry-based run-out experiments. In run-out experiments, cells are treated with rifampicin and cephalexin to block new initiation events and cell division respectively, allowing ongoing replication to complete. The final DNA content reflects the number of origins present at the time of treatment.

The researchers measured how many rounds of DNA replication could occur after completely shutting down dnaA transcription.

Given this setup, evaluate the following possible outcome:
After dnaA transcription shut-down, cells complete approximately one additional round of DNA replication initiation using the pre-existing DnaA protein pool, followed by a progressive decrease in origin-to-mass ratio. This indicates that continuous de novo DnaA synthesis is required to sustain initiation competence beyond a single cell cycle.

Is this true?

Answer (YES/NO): NO